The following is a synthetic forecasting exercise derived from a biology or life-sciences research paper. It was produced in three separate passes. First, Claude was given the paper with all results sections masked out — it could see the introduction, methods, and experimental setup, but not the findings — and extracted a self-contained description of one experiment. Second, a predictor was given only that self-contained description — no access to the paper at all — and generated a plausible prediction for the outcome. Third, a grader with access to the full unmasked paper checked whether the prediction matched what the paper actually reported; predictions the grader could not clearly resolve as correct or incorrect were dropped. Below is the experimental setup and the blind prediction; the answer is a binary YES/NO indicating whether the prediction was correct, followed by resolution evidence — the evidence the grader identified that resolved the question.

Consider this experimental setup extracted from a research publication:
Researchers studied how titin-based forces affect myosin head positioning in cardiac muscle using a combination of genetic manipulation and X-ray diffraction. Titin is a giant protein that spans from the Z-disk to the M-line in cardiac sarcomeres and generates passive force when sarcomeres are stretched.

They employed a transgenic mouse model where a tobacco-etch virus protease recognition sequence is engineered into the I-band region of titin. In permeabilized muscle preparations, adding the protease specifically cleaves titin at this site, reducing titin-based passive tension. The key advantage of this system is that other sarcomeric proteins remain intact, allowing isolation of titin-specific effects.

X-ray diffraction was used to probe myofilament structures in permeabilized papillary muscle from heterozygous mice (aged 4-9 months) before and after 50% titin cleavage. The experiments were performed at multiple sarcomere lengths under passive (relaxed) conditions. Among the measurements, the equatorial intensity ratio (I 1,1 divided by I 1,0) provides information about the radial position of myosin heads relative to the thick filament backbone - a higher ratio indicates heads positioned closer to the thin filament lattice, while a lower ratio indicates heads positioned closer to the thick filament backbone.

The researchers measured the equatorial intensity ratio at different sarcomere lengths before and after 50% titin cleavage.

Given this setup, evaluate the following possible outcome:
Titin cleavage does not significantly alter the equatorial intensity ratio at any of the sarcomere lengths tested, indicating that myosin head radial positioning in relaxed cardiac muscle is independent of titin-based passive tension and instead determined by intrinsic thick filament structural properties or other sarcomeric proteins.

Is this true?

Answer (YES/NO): YES